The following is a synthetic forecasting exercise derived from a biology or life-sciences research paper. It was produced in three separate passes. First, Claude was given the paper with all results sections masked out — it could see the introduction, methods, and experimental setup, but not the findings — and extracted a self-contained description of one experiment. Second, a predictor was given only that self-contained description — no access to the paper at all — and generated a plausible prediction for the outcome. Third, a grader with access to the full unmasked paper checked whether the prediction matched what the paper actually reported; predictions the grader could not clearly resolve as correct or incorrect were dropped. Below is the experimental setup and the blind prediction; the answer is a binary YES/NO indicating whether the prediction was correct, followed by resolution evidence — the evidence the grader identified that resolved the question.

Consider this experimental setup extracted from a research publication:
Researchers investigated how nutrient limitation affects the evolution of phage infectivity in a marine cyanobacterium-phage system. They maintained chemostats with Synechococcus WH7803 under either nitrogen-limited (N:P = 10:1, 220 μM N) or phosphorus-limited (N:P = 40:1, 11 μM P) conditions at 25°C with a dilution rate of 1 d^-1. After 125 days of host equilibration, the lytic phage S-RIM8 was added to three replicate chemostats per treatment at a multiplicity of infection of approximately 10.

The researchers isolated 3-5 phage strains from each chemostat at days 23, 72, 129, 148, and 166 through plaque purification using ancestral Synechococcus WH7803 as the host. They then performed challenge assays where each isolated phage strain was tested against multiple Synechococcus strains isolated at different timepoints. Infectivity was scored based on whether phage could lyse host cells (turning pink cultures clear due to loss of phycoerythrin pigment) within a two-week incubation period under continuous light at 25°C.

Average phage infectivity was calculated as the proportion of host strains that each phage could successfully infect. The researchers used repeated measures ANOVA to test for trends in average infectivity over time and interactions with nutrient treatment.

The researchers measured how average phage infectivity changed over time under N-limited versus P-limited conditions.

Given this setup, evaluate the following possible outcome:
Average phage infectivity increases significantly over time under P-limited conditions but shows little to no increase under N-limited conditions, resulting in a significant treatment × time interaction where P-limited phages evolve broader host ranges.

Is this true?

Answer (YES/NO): NO